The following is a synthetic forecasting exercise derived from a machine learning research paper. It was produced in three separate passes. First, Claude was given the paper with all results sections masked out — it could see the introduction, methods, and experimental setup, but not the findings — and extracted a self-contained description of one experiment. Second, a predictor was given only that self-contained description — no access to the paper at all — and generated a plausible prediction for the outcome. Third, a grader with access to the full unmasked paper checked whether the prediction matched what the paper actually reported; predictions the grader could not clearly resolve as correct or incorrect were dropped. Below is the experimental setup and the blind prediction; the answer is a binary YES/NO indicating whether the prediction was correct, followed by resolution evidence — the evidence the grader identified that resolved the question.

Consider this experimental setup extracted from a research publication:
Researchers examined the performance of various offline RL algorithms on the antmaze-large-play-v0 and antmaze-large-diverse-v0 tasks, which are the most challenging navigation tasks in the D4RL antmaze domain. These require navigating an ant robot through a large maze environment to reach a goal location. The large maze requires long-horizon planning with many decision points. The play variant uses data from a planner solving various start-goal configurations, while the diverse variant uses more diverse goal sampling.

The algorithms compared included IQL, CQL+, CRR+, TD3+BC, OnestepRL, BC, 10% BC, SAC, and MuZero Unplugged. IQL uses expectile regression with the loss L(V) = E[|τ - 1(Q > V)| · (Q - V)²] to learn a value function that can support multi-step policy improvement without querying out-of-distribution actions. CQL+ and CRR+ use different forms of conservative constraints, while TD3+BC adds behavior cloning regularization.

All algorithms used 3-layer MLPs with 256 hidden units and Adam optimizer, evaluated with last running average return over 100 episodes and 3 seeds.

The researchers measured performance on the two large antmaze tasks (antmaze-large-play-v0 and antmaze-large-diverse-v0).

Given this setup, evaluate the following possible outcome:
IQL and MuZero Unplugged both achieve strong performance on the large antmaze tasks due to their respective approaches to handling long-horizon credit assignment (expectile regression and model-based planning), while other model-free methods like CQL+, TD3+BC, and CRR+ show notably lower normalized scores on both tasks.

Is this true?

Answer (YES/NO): NO